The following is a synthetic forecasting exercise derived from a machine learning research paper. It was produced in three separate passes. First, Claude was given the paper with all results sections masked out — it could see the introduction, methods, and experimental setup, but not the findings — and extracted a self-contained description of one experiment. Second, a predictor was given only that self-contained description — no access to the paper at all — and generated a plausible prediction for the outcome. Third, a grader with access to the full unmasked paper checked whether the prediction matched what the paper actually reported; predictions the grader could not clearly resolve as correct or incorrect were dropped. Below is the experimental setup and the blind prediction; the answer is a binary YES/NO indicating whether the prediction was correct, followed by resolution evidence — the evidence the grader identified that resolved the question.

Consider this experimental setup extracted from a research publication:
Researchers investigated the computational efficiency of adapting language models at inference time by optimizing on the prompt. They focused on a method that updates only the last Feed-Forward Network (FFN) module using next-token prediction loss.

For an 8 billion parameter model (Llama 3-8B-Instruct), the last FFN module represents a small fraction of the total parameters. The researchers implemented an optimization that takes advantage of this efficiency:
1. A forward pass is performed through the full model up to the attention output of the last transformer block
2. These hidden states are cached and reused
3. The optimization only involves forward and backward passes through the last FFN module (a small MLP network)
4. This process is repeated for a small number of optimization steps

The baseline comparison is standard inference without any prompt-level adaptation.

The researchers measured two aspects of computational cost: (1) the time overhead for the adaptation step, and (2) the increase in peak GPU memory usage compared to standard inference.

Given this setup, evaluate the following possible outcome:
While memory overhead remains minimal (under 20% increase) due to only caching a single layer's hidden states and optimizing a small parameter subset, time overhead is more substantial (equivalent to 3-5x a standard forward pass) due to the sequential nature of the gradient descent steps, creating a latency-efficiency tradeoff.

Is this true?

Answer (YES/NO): NO